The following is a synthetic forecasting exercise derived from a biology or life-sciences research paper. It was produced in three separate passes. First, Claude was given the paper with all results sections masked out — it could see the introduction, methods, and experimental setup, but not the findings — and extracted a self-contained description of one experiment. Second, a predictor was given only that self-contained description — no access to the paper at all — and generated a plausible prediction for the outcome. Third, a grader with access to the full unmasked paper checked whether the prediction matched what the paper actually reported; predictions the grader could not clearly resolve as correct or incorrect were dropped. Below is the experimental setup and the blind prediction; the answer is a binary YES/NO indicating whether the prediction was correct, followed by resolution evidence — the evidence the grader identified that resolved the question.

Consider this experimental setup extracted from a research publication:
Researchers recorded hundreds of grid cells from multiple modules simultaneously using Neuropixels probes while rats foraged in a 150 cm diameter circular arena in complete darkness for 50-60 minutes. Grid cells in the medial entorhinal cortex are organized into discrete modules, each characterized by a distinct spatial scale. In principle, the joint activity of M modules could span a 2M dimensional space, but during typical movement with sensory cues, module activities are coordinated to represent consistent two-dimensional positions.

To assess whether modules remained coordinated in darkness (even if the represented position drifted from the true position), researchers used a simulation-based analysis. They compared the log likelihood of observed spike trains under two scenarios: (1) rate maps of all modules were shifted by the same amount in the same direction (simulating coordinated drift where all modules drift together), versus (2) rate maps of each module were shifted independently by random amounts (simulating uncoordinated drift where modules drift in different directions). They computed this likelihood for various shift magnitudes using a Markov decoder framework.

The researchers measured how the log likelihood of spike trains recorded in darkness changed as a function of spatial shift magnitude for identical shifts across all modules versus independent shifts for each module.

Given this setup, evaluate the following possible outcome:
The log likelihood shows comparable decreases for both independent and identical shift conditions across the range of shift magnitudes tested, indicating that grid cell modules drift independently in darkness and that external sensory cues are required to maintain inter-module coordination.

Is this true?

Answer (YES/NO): NO